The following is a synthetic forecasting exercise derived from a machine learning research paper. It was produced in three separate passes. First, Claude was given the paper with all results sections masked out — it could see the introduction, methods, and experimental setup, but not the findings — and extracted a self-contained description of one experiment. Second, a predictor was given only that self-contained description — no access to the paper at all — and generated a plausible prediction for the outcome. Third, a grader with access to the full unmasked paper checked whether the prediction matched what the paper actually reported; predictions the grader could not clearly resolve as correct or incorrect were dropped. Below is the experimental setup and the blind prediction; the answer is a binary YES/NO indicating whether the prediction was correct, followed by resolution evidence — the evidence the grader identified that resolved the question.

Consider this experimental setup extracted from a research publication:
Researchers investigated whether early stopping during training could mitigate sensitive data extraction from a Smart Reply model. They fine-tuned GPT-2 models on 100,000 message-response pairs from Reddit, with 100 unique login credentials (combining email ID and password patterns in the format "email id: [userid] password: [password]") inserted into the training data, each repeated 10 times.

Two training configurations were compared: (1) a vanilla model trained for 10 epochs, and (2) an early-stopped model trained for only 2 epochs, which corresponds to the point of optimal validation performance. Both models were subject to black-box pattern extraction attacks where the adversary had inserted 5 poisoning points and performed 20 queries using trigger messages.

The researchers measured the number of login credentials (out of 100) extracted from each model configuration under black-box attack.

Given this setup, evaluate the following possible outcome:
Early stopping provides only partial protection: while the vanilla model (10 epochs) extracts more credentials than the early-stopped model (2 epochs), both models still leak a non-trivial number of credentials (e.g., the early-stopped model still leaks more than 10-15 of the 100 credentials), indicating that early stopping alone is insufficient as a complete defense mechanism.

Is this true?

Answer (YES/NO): NO